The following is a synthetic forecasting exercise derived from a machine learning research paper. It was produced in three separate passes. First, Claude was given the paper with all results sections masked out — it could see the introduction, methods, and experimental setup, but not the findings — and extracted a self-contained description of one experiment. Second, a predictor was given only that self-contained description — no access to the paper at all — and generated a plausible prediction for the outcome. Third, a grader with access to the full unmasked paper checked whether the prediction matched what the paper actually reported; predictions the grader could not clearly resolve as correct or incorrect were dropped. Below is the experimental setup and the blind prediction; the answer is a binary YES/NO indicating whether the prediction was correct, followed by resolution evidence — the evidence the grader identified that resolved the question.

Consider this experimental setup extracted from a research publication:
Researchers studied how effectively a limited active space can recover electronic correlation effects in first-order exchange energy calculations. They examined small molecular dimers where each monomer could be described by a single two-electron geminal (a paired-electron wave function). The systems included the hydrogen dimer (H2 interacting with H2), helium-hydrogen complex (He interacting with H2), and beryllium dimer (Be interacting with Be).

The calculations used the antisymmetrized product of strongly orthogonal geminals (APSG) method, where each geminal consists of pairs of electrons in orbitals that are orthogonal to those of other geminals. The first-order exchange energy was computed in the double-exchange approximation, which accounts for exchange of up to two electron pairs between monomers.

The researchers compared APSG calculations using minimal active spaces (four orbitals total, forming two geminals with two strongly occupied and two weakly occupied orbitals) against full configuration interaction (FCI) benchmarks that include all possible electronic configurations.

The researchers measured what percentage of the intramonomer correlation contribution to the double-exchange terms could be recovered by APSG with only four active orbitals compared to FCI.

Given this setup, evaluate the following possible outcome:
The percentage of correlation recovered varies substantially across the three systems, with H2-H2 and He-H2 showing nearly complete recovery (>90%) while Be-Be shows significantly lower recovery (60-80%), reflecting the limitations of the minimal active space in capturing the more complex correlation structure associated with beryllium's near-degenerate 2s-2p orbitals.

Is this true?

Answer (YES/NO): NO